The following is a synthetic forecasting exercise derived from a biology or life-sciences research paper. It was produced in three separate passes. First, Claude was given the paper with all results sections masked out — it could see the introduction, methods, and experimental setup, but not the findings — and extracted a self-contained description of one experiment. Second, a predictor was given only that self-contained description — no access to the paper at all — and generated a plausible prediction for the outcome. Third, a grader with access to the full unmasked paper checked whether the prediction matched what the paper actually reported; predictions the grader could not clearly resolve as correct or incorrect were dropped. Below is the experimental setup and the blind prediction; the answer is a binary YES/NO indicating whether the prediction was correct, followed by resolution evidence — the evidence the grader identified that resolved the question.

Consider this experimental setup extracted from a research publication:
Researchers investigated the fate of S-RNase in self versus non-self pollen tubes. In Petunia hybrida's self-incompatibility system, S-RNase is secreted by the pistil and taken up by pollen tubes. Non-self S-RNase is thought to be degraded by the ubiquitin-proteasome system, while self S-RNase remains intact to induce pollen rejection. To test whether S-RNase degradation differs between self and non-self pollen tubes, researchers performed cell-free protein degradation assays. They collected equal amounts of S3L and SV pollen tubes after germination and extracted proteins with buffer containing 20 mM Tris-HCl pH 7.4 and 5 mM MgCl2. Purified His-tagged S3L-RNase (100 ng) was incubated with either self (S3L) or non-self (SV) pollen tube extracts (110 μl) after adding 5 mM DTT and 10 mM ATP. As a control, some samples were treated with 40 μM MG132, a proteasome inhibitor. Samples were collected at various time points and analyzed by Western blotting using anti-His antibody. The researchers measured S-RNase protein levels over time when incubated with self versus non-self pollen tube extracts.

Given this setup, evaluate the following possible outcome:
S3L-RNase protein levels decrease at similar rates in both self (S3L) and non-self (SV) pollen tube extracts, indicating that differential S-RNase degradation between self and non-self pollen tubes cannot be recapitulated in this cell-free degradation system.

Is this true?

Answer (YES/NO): NO